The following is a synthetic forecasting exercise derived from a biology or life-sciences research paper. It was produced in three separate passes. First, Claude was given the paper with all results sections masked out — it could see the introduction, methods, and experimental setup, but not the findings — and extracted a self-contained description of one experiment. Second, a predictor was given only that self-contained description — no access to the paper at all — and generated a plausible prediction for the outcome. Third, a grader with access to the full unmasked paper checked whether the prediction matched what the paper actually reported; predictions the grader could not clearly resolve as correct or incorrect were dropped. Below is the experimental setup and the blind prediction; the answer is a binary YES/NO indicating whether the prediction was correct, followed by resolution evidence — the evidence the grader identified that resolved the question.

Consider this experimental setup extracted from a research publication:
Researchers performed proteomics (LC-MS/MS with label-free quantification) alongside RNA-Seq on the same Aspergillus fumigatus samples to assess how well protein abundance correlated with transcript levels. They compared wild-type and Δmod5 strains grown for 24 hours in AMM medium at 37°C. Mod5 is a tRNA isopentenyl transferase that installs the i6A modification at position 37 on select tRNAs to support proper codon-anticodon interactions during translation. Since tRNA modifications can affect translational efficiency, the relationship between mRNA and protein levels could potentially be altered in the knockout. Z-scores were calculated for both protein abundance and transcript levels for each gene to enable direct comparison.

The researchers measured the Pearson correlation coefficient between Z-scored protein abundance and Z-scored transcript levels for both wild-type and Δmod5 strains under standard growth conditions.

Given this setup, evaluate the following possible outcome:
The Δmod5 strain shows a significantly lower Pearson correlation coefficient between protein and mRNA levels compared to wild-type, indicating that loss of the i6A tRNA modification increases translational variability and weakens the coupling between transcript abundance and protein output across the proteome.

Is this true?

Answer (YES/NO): NO